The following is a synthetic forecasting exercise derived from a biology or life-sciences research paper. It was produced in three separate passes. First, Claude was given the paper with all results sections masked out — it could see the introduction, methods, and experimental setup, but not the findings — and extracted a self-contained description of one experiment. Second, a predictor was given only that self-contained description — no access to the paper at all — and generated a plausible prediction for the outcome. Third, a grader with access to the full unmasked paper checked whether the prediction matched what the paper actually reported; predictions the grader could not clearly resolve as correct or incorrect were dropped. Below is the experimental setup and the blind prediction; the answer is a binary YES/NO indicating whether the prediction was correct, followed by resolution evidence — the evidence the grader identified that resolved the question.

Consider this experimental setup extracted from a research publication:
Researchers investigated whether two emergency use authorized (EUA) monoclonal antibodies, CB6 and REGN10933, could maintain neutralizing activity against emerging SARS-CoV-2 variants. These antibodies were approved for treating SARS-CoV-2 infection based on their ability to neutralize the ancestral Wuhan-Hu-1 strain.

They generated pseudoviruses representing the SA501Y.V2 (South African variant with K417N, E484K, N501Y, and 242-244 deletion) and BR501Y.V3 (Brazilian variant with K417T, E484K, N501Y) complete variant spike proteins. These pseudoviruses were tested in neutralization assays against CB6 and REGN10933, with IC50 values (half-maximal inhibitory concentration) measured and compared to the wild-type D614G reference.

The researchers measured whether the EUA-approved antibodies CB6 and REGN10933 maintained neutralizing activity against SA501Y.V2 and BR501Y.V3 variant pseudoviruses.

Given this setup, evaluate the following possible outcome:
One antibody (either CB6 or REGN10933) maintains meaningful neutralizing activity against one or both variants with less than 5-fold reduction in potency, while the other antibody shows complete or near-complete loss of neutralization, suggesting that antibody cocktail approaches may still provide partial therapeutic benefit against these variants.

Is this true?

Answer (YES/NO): NO